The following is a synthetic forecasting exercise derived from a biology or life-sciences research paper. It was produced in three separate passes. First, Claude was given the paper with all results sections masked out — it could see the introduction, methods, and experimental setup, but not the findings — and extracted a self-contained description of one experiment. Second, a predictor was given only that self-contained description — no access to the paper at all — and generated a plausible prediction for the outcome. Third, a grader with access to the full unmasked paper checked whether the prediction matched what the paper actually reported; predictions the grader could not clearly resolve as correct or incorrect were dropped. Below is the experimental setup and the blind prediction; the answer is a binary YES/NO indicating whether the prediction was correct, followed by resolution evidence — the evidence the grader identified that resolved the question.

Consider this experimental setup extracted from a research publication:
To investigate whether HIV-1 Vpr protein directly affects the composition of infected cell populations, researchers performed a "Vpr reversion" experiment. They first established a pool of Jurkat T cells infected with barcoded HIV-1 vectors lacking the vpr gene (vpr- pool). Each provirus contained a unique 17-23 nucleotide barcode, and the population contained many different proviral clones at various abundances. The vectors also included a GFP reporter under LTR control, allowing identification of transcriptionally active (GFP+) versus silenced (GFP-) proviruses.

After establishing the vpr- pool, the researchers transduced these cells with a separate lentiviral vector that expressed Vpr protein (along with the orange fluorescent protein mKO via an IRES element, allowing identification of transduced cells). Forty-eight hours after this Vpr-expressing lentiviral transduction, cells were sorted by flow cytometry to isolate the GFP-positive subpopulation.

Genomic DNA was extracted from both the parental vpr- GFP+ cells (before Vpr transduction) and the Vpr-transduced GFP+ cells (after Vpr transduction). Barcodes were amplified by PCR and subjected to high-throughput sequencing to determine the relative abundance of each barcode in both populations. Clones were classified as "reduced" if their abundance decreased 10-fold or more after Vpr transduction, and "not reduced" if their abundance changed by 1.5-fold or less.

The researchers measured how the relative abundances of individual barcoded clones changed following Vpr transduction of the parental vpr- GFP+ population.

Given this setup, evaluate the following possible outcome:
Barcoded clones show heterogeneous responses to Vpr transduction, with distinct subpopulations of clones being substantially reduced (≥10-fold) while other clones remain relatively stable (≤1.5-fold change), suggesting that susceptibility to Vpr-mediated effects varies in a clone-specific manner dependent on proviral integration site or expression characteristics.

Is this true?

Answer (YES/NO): YES